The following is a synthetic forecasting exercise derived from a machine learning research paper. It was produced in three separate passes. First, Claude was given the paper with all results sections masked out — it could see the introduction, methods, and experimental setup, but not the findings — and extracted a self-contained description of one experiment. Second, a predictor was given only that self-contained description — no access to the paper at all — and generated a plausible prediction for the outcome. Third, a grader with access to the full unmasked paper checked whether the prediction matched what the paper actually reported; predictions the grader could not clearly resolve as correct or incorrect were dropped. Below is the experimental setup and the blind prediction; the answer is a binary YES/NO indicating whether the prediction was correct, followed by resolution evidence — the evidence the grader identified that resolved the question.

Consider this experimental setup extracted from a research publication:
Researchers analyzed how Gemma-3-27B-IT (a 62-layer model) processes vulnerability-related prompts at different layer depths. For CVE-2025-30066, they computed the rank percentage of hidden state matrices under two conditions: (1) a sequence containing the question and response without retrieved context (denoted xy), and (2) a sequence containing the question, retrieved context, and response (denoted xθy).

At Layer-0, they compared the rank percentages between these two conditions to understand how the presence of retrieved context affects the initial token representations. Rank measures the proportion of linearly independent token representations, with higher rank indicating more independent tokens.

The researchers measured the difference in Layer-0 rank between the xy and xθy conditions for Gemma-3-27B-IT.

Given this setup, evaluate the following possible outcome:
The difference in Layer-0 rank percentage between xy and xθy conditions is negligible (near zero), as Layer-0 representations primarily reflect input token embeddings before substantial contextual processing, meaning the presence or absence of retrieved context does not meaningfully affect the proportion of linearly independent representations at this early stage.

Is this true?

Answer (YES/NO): NO